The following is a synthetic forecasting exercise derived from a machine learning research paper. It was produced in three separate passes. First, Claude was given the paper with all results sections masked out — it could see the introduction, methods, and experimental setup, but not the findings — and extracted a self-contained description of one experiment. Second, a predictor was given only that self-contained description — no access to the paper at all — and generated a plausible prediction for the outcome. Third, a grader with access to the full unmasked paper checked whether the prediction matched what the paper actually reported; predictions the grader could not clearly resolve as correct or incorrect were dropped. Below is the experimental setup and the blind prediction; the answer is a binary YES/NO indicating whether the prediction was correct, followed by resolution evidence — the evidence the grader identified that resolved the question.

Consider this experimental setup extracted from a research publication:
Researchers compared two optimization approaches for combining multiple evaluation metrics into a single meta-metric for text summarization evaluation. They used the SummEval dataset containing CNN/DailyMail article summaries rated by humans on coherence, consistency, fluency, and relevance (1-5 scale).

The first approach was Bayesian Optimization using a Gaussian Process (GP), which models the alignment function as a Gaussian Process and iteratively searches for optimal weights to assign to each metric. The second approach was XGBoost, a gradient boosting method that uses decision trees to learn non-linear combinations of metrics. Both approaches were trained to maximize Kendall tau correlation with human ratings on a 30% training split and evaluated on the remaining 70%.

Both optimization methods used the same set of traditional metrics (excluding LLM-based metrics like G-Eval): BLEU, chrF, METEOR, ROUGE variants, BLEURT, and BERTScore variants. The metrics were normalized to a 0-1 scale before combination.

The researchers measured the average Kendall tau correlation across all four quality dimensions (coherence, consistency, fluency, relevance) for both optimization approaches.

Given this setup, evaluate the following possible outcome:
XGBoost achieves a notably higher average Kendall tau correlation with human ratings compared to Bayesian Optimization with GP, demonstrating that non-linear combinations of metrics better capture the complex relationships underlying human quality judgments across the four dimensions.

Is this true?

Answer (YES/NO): YES